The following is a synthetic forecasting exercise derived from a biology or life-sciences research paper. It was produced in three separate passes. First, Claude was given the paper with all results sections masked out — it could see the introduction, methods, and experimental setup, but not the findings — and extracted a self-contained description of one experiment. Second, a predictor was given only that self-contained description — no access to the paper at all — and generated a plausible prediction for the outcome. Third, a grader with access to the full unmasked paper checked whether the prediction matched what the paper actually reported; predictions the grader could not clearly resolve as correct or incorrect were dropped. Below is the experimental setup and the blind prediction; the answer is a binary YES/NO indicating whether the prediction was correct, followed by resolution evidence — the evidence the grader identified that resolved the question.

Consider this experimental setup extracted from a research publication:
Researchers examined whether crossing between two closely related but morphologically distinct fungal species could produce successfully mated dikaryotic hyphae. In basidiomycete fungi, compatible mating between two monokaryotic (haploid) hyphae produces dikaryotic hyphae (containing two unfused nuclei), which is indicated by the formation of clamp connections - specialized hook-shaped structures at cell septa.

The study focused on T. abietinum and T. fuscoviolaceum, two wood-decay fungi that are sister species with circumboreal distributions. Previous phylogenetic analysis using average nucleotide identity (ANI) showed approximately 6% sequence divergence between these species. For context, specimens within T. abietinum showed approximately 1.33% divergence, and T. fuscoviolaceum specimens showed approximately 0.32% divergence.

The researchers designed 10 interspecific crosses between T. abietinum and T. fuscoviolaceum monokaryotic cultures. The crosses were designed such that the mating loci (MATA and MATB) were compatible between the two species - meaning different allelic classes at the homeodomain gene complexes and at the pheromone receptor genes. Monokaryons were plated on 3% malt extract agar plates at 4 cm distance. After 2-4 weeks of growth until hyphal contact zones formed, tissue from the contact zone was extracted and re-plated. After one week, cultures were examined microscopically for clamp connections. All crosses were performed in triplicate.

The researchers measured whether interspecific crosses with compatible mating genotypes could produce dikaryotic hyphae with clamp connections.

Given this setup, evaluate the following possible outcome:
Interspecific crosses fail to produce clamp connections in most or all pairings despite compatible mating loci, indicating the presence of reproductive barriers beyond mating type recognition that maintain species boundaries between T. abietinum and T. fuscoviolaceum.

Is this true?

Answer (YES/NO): YES